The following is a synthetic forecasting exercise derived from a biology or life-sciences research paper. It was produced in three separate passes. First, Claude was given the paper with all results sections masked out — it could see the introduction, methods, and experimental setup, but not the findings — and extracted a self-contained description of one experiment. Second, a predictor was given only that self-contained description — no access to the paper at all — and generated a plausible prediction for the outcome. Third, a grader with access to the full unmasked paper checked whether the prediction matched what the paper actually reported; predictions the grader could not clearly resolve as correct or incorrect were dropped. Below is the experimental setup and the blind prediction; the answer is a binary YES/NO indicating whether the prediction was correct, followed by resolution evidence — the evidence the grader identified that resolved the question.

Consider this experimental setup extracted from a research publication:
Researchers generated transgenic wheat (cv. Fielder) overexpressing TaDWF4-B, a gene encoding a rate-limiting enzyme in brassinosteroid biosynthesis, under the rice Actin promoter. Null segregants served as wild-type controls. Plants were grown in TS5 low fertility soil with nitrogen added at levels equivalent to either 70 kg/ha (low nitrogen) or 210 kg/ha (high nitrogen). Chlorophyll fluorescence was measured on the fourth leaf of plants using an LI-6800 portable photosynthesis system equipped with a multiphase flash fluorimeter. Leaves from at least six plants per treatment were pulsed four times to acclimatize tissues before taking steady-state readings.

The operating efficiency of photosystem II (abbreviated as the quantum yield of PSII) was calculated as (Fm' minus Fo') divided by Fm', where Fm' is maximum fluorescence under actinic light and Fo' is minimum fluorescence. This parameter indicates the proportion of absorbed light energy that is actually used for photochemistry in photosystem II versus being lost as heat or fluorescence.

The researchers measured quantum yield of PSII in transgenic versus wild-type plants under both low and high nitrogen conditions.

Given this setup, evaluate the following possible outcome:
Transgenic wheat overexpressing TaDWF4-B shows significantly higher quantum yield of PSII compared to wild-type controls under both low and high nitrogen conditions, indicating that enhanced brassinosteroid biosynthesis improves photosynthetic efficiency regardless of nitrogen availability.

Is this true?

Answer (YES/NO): YES